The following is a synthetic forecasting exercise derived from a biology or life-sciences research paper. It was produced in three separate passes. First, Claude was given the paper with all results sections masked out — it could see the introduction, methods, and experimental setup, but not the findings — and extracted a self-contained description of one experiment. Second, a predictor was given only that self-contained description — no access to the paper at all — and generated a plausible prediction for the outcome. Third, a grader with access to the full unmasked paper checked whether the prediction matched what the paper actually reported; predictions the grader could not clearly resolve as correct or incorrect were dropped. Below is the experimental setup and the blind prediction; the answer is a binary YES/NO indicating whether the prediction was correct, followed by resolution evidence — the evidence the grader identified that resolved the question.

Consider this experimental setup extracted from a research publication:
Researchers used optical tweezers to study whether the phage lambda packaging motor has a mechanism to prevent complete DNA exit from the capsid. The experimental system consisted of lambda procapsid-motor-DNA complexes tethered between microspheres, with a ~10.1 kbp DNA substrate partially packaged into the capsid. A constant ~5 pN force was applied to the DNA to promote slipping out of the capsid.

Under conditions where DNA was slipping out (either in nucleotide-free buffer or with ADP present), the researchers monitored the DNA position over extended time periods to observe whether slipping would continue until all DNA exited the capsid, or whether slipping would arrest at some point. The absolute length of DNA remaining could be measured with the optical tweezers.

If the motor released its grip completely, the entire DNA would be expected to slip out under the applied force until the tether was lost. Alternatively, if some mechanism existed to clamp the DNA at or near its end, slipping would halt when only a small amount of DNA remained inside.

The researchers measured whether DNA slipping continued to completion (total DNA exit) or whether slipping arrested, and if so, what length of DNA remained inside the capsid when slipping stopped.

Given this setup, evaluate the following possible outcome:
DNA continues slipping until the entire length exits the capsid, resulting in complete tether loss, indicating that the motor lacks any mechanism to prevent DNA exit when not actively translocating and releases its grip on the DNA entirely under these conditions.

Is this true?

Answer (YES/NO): NO